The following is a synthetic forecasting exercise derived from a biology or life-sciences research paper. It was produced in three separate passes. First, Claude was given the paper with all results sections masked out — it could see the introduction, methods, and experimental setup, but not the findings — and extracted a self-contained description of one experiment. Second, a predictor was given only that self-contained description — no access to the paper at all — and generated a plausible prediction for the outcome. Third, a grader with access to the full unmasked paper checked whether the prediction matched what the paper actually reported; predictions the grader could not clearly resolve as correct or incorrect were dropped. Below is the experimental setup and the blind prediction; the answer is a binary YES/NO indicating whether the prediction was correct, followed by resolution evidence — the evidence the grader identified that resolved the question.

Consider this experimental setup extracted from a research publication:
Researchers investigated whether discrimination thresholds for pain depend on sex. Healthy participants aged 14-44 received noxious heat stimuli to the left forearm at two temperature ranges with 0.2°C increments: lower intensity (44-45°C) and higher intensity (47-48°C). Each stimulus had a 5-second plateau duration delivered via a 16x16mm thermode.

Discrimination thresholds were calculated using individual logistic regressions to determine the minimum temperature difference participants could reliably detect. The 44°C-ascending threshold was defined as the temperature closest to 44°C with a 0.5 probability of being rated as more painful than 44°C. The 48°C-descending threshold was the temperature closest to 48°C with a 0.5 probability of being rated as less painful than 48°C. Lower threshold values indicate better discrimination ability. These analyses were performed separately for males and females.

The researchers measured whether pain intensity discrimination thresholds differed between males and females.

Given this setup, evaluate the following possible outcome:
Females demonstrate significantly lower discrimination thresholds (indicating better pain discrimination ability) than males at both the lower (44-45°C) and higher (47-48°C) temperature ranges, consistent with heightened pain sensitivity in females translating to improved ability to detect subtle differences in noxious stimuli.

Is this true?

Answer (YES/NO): NO